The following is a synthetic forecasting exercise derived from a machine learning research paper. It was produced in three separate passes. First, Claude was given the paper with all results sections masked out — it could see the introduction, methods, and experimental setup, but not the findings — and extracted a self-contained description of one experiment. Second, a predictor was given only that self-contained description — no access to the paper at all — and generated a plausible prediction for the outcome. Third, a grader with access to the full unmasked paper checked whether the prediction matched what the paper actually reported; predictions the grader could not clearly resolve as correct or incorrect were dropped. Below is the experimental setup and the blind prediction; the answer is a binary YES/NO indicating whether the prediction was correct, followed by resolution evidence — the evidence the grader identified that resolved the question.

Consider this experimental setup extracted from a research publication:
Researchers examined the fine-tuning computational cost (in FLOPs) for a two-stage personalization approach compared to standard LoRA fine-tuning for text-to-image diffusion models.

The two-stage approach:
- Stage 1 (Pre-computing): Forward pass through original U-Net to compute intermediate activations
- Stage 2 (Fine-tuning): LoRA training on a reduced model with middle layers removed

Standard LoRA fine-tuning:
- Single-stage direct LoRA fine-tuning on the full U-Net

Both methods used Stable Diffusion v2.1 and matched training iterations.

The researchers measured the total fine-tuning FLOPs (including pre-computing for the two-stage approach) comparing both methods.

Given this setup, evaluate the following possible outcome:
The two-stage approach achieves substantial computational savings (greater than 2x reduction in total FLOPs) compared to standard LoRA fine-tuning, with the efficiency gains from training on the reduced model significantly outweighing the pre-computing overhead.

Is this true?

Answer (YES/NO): NO